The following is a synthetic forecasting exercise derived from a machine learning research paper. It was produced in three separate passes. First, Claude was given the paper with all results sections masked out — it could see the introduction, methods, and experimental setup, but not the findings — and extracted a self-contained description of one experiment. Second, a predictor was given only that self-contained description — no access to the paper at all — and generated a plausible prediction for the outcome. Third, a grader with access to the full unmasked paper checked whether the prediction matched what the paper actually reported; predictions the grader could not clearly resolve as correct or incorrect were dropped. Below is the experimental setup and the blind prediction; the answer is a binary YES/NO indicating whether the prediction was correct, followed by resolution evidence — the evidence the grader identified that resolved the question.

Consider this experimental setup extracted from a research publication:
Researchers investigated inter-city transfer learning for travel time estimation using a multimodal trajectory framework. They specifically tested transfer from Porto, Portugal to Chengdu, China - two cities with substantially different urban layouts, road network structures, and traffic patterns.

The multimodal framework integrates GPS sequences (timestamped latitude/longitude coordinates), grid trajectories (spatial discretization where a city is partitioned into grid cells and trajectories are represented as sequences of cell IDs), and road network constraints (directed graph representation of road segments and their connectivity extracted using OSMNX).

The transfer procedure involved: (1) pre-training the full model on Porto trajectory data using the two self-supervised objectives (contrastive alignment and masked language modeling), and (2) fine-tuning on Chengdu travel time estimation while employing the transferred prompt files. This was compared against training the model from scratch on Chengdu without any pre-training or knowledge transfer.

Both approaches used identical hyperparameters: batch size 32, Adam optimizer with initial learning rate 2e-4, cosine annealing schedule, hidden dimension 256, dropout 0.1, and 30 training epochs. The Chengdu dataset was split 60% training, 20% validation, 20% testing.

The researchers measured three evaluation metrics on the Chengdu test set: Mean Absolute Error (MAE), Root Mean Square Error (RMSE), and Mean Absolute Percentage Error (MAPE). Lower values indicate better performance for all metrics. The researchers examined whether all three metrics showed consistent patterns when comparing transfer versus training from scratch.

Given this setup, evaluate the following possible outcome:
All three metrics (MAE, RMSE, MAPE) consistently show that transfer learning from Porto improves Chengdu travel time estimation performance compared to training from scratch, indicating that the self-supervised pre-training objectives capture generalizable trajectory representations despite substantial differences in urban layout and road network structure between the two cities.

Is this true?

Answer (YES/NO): NO